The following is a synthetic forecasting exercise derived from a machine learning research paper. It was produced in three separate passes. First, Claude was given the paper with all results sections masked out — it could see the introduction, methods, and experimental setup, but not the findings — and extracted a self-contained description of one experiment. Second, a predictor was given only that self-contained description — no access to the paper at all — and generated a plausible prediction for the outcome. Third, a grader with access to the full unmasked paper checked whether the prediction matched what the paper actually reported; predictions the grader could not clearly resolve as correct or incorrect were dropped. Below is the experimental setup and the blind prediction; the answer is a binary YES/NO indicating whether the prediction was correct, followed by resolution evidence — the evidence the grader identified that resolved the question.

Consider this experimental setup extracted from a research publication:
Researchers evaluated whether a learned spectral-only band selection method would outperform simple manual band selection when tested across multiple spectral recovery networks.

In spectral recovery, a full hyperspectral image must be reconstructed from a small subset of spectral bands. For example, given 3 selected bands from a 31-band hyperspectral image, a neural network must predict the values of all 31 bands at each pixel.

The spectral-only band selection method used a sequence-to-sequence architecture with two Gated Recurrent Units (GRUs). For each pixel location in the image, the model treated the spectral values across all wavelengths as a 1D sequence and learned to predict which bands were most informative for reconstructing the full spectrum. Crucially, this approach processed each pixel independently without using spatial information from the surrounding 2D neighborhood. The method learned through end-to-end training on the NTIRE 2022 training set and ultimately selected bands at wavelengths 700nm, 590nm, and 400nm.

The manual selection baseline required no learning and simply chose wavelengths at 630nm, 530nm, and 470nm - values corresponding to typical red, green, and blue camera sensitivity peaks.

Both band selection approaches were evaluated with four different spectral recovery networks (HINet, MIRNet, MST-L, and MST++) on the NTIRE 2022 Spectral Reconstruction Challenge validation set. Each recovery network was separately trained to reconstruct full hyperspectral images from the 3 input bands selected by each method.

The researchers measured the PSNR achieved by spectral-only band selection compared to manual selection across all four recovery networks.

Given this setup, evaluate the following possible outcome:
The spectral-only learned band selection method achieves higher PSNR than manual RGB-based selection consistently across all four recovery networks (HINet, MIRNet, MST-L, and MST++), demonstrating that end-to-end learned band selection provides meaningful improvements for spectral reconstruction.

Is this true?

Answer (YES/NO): NO